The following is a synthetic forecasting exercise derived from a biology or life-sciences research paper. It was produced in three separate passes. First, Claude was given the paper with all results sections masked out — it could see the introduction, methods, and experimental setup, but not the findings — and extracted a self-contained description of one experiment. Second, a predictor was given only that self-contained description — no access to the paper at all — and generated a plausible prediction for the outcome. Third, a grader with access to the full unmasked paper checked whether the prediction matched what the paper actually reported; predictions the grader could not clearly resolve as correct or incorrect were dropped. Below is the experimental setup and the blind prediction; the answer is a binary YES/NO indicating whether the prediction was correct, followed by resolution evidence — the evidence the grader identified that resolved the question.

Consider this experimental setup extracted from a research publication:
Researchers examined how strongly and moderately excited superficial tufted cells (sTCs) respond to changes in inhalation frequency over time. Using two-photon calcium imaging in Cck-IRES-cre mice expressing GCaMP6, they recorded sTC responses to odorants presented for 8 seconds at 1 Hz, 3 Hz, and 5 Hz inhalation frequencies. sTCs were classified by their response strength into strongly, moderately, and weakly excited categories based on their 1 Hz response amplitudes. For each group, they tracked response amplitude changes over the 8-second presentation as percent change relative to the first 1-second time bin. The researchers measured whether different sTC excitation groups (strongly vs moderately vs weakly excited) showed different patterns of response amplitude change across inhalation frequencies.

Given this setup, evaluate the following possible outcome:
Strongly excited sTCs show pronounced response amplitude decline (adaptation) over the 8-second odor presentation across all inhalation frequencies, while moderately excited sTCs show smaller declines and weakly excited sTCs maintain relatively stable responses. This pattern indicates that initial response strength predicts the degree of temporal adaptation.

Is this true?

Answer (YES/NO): NO